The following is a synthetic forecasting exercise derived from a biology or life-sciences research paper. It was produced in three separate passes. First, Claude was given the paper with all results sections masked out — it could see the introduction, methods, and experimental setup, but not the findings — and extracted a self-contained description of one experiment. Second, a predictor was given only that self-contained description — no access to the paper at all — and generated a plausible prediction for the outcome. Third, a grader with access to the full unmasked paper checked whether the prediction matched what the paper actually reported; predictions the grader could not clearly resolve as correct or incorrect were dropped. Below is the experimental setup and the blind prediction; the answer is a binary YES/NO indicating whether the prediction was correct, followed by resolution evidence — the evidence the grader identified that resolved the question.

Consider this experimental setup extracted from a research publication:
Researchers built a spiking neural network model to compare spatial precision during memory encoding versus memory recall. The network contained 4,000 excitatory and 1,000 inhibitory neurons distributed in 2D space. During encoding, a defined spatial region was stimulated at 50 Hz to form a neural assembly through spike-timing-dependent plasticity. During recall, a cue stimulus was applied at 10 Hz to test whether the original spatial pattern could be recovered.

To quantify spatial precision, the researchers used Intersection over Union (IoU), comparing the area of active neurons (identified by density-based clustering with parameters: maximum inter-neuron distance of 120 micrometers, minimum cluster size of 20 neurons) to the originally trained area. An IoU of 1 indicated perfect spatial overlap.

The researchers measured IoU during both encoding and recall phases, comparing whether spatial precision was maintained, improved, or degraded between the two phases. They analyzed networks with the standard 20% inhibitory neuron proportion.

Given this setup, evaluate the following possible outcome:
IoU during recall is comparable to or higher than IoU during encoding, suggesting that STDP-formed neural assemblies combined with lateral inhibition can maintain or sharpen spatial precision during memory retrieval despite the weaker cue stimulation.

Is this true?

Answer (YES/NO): YES